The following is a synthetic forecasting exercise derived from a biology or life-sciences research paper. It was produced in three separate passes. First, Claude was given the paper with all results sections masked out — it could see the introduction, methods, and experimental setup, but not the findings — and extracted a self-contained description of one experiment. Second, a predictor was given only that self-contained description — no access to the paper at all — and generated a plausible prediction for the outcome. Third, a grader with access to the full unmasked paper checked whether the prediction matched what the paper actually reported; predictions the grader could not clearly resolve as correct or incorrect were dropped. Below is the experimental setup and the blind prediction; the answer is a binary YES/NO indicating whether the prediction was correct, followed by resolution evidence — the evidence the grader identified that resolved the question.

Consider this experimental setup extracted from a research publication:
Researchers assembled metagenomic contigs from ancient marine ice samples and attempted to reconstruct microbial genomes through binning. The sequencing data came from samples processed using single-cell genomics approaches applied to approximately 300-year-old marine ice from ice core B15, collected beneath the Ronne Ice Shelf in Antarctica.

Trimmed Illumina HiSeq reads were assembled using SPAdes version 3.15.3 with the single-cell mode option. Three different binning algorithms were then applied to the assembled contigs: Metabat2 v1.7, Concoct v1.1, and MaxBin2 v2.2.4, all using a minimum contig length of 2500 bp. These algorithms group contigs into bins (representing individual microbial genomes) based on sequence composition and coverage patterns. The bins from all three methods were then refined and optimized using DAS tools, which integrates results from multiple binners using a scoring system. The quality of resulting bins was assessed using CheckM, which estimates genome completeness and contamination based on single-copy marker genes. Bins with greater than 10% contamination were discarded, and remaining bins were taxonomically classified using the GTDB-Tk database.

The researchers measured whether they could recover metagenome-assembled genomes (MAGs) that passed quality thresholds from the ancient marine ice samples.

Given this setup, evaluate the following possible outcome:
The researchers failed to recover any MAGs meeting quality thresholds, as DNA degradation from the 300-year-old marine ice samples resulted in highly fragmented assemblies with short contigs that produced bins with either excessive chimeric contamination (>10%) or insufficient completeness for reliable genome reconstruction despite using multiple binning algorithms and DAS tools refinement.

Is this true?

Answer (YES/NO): NO